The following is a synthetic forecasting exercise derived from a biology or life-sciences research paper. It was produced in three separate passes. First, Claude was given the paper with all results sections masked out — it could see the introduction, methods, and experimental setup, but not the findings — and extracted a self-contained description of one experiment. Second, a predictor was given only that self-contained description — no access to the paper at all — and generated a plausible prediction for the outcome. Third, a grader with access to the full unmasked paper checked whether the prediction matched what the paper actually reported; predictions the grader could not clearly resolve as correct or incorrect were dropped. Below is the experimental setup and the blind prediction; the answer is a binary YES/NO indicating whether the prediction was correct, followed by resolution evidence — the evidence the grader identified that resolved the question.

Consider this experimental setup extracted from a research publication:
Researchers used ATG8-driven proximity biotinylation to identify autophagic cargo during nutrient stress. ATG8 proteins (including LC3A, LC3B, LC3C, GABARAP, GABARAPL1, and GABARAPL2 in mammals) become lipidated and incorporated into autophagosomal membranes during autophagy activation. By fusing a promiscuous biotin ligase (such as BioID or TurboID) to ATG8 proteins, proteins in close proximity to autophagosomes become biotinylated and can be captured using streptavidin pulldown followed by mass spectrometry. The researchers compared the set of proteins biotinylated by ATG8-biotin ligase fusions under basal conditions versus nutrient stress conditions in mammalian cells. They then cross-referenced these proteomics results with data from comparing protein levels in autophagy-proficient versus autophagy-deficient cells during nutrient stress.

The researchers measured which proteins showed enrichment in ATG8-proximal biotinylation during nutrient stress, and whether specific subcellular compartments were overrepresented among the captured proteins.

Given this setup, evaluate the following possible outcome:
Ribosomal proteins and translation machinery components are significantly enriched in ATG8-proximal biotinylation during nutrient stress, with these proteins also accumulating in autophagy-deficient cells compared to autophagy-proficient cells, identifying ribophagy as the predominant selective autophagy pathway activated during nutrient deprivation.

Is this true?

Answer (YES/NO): NO